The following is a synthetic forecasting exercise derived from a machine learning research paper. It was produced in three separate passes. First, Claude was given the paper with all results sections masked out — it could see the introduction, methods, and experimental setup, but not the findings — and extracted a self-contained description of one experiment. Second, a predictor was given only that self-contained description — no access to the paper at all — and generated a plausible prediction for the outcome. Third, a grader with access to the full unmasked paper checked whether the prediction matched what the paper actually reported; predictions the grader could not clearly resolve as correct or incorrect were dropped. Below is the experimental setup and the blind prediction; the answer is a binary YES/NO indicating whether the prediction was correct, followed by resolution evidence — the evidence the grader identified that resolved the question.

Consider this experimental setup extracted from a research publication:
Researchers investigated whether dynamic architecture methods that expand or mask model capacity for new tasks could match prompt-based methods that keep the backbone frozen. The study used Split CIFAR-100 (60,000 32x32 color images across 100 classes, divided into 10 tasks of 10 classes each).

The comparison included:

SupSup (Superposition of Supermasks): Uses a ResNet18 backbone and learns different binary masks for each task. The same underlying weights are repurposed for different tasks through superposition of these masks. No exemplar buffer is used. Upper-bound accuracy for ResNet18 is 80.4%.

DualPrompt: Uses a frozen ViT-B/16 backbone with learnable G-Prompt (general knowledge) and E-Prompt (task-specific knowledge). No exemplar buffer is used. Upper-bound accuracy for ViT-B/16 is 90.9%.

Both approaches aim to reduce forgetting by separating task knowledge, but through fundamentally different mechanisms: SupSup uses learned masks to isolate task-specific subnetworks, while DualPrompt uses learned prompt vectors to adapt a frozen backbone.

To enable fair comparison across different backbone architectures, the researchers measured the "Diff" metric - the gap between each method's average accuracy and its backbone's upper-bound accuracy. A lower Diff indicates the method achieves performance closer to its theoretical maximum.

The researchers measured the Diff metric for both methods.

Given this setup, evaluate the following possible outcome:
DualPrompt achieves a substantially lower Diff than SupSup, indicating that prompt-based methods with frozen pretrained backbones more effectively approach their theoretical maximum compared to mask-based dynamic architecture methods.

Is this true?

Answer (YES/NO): YES